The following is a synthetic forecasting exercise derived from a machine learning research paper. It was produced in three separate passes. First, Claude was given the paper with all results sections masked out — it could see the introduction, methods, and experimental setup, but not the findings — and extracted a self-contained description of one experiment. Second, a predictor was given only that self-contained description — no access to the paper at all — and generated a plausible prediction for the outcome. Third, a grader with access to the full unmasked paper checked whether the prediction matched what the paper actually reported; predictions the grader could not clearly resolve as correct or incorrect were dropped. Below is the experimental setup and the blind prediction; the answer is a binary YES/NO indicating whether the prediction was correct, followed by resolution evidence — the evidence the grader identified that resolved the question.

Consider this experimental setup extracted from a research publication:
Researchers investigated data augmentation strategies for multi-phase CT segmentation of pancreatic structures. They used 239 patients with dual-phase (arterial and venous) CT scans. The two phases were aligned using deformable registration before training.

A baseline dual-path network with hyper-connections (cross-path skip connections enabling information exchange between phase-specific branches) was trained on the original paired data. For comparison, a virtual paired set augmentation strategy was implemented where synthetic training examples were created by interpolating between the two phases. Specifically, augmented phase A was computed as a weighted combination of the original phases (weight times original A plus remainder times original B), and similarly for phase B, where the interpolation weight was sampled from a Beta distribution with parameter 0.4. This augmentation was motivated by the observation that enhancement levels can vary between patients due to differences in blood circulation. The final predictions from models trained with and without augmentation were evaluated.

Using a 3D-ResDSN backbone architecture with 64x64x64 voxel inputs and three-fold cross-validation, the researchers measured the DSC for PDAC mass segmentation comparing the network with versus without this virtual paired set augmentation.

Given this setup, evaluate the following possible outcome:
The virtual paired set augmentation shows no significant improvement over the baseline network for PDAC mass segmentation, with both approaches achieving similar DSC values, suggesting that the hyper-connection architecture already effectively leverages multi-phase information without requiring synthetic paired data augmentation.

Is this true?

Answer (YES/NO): NO